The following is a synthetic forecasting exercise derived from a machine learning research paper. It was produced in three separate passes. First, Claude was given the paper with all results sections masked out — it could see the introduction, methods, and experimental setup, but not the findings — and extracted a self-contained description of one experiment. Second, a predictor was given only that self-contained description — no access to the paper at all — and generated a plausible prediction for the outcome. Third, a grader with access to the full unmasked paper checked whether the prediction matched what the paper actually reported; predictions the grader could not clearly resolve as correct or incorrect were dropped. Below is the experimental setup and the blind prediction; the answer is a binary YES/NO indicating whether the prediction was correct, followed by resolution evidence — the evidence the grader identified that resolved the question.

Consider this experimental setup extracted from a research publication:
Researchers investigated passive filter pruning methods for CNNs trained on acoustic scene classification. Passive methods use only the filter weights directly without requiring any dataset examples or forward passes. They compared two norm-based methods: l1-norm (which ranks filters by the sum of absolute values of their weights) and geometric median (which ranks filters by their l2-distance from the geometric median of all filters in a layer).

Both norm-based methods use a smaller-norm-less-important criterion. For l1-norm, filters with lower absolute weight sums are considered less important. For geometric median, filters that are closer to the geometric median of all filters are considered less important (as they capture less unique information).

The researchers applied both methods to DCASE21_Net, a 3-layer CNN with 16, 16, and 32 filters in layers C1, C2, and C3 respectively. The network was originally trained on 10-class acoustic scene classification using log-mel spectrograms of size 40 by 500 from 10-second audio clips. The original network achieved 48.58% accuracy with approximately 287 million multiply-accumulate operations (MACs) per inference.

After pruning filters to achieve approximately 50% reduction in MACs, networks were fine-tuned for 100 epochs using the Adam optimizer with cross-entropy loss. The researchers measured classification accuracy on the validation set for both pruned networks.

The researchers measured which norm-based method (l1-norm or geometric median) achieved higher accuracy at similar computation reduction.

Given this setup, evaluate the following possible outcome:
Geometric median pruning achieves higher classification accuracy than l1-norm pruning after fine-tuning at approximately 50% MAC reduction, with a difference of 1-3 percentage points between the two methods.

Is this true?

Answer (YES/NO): YES